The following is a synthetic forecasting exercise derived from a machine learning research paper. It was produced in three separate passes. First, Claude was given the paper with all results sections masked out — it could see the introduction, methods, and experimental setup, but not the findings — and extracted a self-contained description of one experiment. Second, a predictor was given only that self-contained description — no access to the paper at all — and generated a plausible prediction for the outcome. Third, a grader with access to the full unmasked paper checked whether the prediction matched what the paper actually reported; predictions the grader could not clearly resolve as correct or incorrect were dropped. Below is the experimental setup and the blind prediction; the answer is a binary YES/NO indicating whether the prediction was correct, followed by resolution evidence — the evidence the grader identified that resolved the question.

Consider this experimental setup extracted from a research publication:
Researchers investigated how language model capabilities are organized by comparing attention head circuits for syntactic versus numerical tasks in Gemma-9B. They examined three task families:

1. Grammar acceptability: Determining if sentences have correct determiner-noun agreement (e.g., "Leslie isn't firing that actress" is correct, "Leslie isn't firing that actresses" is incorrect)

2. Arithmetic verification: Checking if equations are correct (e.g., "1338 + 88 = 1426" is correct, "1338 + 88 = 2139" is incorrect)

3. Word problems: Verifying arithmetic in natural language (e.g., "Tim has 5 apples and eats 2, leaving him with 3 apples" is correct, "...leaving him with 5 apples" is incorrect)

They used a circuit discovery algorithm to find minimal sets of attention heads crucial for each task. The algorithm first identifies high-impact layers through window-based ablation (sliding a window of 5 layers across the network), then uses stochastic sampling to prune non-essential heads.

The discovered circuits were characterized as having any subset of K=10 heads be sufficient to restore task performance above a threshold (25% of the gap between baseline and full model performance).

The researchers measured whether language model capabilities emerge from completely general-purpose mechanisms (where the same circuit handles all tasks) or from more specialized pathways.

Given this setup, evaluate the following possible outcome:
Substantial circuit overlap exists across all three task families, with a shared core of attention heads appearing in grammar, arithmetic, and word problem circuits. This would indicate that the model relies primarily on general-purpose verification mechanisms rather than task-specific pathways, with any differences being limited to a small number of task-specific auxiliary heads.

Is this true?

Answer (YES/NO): NO